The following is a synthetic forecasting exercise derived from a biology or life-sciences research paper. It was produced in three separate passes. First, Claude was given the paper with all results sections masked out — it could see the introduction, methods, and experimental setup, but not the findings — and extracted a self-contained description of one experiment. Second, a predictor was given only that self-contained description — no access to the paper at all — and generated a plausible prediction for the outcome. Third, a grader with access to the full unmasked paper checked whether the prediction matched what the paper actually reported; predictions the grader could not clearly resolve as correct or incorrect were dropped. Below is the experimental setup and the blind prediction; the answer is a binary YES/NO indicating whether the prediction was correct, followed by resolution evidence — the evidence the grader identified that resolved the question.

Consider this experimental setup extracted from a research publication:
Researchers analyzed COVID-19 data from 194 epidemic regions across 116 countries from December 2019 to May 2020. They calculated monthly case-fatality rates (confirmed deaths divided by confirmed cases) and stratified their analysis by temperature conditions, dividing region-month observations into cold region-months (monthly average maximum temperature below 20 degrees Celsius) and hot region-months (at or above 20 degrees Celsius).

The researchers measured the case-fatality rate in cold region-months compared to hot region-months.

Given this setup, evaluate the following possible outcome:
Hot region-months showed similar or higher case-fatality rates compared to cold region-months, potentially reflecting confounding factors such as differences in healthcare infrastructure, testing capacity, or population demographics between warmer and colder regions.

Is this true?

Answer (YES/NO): NO